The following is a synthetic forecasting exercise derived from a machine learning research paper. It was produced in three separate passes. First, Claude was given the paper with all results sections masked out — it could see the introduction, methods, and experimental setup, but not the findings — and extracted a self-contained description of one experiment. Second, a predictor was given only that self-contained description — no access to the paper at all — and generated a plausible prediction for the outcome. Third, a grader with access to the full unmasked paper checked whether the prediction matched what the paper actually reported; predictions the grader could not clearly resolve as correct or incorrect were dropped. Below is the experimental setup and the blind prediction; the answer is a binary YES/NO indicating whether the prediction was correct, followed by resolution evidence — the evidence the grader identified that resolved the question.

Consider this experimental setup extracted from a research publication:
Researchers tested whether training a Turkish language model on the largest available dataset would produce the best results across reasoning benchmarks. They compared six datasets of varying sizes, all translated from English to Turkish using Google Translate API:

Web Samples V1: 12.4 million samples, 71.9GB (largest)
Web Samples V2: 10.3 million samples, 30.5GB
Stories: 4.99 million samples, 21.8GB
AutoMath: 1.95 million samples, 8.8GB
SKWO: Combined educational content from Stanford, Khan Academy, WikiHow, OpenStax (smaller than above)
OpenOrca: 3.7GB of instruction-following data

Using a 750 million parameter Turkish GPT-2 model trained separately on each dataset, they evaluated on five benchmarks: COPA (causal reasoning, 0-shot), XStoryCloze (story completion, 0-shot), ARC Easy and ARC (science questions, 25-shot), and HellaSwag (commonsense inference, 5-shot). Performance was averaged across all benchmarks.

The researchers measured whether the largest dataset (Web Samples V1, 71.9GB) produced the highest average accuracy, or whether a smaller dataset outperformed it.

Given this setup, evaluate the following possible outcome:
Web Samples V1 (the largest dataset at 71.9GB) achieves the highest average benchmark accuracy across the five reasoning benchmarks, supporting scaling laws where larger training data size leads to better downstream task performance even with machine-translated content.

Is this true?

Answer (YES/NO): NO